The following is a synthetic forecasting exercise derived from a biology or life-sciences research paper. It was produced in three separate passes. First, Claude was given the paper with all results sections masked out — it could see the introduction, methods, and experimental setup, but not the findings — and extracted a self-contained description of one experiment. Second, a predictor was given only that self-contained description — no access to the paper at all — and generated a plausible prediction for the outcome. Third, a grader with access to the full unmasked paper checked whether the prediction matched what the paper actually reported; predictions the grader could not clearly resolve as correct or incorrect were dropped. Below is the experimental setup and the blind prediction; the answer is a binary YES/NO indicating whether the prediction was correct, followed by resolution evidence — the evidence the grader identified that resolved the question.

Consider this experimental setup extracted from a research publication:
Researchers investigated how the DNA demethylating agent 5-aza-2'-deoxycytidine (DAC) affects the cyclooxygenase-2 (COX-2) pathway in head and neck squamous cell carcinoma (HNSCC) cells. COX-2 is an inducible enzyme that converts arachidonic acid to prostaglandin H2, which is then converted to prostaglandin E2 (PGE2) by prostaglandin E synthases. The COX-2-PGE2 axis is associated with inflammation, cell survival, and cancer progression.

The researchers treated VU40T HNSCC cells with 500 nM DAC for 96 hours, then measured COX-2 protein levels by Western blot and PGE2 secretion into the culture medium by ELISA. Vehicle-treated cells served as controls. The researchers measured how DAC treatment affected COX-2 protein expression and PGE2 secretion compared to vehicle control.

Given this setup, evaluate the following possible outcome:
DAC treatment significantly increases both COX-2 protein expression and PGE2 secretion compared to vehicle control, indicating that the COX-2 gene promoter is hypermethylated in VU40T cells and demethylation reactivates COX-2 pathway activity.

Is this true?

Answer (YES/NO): NO